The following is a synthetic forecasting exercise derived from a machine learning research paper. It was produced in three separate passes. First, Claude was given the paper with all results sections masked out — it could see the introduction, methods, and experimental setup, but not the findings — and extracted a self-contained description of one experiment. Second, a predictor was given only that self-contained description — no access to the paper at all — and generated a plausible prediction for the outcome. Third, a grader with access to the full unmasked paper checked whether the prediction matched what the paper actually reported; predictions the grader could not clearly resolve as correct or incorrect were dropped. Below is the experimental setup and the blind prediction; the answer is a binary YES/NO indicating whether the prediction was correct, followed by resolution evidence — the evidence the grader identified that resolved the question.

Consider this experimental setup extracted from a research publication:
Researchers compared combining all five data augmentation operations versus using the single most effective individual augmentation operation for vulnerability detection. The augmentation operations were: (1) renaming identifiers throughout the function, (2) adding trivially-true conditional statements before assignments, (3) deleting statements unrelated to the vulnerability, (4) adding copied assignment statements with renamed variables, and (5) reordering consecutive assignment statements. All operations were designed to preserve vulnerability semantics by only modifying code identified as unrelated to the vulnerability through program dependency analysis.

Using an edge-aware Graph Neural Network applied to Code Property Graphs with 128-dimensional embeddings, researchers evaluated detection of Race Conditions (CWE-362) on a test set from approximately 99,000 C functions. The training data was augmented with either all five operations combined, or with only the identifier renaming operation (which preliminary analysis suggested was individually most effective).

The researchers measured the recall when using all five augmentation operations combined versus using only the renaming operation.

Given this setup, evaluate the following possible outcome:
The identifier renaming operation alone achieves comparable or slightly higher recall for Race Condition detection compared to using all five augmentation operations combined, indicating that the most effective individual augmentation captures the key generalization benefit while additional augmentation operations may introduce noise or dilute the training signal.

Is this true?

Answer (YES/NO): NO